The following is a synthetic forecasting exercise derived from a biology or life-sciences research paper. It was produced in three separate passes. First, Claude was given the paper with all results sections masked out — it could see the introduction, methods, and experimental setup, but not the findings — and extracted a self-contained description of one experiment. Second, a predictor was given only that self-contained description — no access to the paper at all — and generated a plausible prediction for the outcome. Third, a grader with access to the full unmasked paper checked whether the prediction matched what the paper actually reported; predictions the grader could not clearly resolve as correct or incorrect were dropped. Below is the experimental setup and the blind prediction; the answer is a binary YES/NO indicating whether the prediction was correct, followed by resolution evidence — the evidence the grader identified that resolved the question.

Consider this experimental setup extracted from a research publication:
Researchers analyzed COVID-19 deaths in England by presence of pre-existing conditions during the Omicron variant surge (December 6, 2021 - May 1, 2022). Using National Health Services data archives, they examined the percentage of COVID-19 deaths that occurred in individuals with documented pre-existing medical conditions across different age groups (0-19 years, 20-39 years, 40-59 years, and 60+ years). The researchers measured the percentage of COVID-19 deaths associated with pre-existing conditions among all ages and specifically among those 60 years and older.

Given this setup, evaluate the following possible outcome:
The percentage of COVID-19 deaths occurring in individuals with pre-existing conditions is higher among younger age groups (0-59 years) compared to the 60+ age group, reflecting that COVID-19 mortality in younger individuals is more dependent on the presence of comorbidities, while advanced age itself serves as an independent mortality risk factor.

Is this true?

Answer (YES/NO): NO